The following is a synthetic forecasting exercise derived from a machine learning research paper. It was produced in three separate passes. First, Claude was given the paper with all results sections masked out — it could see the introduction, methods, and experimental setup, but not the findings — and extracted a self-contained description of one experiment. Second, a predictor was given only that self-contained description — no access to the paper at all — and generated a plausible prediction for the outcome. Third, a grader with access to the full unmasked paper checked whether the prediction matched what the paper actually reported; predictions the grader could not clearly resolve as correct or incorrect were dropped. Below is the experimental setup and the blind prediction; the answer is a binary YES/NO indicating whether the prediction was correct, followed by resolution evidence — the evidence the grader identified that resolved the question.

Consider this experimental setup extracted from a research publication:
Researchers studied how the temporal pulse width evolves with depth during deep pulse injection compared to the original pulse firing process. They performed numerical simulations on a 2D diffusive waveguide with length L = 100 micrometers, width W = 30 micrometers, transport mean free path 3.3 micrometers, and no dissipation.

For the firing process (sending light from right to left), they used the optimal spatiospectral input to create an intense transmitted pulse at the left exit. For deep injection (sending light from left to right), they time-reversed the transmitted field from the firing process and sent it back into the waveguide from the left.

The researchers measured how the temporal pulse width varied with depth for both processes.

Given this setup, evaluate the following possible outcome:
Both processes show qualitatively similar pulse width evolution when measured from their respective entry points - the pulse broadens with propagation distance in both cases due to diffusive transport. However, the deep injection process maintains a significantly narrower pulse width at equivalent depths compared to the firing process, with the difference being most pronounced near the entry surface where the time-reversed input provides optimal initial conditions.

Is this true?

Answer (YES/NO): NO